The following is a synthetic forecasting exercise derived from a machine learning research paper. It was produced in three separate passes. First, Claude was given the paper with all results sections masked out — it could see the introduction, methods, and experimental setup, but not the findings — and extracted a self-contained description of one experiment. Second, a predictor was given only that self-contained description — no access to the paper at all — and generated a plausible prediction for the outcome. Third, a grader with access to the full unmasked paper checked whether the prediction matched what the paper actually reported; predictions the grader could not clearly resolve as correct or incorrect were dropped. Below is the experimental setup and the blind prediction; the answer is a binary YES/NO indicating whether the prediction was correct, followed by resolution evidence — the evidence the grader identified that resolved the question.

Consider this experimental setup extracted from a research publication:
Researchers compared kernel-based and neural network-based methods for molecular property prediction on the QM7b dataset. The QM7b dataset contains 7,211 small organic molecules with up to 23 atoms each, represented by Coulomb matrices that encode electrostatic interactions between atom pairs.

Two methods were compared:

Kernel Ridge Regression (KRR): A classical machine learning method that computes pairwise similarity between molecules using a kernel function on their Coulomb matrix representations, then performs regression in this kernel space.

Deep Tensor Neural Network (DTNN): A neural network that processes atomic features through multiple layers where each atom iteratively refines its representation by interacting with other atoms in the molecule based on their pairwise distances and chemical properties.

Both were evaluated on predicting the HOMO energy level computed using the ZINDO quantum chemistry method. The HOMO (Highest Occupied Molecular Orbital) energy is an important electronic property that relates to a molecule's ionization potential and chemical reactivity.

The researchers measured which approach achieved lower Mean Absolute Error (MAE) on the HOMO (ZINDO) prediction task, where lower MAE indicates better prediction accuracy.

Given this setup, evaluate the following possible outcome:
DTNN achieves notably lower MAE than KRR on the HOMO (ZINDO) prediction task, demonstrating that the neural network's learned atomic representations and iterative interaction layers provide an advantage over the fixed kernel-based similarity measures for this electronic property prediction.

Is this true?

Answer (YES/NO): YES